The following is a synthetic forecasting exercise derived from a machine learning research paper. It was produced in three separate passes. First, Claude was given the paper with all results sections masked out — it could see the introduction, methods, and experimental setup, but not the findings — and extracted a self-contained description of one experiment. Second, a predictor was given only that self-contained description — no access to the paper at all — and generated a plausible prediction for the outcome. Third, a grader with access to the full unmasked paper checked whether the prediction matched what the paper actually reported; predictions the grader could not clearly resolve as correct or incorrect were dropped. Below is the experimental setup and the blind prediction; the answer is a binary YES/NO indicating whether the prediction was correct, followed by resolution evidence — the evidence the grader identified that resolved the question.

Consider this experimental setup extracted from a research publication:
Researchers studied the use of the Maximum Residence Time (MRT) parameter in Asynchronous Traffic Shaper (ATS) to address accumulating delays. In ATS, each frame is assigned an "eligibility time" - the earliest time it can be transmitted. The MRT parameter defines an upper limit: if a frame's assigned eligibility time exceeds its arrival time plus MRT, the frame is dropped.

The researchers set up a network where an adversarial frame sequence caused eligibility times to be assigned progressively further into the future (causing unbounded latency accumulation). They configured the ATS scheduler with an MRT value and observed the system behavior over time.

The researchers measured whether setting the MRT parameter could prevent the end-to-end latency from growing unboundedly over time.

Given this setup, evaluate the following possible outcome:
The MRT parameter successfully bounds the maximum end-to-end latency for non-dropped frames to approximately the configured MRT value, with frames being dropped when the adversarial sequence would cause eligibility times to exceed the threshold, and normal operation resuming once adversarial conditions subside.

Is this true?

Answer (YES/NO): NO